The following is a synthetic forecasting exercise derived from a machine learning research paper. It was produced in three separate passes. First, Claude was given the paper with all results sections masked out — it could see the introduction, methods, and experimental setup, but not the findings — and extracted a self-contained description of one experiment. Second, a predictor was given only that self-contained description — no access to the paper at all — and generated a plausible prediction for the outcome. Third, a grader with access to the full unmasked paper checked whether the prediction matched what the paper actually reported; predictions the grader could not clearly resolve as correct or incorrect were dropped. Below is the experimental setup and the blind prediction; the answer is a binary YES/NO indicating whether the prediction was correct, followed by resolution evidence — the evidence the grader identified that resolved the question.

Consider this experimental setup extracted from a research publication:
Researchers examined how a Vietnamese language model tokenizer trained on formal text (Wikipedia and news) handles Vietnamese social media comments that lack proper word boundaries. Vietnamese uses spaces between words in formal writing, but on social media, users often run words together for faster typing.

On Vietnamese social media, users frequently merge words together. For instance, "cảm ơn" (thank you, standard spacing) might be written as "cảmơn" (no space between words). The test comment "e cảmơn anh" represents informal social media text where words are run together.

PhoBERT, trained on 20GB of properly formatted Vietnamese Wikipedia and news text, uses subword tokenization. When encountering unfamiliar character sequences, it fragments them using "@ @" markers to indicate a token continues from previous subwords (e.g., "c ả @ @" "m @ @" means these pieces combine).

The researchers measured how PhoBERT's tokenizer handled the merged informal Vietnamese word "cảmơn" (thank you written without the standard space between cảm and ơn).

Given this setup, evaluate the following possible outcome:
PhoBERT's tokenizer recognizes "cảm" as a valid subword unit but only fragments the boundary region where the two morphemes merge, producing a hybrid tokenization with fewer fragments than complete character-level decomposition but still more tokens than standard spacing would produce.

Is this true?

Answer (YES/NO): NO